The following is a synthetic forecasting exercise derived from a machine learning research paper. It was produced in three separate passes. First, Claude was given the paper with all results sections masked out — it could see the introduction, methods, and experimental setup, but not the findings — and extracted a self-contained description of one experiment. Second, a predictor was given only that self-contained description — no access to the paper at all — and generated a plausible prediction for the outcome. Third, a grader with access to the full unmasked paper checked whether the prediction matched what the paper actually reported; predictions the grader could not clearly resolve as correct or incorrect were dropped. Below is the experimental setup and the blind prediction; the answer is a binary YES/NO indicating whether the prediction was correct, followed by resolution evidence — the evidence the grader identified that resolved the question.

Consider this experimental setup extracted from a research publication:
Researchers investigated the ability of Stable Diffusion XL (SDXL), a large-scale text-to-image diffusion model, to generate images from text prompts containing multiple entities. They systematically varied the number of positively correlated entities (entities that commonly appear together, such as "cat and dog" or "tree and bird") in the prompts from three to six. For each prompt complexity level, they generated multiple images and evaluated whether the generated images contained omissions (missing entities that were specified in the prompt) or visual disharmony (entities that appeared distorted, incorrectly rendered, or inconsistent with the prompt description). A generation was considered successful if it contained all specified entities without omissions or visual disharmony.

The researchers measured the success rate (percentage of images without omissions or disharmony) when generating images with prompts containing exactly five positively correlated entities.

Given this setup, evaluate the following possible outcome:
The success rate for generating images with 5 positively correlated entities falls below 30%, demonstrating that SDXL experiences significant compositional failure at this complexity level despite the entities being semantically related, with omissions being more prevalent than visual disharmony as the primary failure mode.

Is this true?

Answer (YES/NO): NO